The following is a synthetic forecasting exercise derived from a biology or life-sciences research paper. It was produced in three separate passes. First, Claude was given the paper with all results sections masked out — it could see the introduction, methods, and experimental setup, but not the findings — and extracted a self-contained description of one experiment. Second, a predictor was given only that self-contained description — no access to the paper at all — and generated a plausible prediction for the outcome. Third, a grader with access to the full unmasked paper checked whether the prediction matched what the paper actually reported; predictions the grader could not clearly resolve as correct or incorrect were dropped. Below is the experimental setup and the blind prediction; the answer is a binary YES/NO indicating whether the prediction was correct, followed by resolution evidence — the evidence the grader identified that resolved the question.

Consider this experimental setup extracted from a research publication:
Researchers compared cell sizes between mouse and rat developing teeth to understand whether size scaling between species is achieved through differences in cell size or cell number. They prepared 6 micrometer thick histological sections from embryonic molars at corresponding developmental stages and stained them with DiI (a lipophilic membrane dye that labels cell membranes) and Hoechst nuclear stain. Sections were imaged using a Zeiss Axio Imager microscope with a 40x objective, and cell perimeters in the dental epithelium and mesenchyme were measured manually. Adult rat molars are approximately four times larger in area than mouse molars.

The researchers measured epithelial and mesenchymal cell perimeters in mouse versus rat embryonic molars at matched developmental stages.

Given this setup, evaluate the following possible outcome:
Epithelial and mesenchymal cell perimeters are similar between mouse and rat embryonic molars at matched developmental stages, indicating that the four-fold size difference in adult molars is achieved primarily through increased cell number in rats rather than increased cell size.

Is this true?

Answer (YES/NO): YES